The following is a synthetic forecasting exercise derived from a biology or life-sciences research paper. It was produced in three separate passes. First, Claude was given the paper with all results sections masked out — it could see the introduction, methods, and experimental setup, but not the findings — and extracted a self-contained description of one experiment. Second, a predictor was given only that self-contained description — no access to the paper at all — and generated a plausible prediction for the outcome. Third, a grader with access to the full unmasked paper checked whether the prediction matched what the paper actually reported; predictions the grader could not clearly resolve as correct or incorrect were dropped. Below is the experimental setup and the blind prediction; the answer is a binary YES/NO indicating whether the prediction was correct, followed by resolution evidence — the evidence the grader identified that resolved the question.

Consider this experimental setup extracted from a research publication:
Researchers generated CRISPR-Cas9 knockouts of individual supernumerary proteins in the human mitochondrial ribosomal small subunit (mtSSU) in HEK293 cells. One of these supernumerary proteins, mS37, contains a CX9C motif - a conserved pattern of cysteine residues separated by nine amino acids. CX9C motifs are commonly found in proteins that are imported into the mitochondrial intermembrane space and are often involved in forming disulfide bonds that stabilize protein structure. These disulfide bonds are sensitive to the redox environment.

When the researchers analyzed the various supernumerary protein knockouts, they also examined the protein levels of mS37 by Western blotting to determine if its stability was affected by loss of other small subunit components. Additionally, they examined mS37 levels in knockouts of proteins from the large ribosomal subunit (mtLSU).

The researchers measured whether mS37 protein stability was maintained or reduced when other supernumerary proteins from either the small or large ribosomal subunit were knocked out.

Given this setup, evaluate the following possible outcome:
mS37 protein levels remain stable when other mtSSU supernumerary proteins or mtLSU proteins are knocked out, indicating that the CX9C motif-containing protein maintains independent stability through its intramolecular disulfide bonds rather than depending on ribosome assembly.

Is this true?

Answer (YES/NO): NO